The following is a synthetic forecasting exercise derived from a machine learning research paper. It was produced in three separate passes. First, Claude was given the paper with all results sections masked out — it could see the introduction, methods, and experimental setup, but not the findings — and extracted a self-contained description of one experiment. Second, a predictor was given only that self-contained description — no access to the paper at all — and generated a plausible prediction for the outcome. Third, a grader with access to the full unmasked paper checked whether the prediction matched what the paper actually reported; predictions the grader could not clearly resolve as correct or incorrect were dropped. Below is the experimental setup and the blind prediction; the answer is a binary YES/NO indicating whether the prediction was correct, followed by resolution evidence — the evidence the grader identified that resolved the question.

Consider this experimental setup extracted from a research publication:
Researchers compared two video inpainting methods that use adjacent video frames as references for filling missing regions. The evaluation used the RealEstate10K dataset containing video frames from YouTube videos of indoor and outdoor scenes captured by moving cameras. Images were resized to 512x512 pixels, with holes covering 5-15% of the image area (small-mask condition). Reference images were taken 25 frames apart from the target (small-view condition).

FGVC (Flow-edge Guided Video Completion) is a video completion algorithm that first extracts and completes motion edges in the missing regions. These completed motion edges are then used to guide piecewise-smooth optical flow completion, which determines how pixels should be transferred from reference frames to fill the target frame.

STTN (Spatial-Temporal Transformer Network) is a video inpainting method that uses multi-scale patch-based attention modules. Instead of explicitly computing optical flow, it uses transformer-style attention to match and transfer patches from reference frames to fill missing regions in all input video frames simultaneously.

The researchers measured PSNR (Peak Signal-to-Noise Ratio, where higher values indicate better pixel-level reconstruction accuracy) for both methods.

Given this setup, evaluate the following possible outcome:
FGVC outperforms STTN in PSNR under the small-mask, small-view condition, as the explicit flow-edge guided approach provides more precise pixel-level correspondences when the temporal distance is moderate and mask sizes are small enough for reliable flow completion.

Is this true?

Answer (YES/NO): NO